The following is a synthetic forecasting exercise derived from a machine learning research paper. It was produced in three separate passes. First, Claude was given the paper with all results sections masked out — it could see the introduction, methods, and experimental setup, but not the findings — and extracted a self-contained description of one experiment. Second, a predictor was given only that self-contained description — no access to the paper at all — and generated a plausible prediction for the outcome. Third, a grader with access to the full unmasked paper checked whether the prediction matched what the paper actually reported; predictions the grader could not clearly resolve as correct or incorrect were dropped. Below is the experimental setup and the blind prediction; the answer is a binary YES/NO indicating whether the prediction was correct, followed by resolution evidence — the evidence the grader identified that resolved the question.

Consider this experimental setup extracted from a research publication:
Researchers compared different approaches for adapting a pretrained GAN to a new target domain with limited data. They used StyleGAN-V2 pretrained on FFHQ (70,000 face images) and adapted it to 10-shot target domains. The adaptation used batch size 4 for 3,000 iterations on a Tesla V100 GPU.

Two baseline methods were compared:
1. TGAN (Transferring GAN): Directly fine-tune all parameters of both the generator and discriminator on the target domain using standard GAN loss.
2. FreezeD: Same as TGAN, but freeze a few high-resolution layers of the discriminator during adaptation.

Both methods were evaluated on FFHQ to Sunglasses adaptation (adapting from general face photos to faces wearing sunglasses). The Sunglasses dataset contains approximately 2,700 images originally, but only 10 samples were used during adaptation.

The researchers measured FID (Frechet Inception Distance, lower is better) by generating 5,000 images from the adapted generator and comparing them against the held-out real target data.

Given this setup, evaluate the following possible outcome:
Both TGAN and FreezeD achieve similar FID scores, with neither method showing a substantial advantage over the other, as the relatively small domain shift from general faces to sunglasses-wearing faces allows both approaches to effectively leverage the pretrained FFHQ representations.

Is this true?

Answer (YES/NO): NO